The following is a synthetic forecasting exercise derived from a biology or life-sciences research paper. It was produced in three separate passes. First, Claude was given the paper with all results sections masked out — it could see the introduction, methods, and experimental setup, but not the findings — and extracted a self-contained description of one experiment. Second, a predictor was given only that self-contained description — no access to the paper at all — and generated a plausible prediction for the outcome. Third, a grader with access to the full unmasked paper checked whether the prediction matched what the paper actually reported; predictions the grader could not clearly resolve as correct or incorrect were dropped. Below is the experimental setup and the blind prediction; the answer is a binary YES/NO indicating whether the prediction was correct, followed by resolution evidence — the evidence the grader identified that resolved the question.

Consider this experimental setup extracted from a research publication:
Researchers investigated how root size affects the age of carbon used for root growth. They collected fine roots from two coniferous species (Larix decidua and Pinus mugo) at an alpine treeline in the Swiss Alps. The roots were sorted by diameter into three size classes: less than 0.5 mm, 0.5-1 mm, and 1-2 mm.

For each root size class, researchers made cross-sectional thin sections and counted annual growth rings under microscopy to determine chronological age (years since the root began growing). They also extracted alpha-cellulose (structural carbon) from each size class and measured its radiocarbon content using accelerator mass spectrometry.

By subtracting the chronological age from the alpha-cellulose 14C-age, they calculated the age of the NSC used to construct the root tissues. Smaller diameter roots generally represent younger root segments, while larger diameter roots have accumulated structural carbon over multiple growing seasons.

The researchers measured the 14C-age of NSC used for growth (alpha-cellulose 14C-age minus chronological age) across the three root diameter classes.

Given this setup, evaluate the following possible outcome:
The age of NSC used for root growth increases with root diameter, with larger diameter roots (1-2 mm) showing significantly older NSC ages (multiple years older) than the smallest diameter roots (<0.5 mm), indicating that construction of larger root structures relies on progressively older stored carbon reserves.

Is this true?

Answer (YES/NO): NO